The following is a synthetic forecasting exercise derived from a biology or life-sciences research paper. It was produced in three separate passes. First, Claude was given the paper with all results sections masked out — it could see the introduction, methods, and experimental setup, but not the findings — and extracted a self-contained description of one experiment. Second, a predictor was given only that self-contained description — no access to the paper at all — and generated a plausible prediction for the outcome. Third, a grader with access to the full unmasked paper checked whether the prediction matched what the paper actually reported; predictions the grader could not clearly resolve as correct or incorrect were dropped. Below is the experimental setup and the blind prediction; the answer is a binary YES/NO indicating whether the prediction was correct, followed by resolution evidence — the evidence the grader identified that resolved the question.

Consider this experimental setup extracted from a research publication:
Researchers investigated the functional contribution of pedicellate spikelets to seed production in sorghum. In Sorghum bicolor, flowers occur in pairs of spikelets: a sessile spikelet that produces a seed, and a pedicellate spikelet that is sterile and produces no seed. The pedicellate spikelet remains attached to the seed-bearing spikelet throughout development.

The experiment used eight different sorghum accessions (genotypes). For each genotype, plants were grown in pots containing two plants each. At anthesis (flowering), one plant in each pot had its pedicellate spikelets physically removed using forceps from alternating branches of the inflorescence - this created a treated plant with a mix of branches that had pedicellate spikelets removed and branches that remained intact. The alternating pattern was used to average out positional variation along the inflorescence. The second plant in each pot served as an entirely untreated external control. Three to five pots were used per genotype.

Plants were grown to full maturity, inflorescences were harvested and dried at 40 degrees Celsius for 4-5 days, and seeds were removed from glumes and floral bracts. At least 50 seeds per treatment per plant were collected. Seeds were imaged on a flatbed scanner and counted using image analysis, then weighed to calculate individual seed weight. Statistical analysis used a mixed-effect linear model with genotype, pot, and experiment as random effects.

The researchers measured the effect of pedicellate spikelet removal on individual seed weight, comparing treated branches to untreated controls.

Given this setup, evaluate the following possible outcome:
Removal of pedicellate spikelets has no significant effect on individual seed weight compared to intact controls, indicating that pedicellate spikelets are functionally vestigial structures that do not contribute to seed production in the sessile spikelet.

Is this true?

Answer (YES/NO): NO